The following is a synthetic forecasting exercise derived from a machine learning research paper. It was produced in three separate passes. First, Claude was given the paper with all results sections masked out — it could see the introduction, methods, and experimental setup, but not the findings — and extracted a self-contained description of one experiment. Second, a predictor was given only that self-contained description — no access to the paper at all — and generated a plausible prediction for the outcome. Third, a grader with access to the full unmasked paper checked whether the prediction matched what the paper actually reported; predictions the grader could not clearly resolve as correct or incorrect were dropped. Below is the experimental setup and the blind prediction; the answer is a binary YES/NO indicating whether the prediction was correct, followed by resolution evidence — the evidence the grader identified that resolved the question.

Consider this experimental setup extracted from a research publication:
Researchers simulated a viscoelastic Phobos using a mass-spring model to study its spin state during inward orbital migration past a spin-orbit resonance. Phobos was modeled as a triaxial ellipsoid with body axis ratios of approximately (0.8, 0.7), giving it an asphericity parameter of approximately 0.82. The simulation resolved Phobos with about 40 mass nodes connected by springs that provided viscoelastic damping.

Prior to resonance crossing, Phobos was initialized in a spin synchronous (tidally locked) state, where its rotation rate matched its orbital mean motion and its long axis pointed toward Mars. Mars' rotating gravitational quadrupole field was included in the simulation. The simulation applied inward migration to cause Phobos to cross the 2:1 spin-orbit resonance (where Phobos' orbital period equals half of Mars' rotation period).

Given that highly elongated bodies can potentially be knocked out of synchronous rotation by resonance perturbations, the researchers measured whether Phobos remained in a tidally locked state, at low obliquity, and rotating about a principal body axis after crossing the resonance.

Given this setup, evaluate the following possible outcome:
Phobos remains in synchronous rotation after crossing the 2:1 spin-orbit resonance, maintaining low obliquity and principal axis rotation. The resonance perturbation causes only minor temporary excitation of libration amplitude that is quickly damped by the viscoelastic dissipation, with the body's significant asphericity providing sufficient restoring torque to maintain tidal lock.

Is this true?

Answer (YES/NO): YES